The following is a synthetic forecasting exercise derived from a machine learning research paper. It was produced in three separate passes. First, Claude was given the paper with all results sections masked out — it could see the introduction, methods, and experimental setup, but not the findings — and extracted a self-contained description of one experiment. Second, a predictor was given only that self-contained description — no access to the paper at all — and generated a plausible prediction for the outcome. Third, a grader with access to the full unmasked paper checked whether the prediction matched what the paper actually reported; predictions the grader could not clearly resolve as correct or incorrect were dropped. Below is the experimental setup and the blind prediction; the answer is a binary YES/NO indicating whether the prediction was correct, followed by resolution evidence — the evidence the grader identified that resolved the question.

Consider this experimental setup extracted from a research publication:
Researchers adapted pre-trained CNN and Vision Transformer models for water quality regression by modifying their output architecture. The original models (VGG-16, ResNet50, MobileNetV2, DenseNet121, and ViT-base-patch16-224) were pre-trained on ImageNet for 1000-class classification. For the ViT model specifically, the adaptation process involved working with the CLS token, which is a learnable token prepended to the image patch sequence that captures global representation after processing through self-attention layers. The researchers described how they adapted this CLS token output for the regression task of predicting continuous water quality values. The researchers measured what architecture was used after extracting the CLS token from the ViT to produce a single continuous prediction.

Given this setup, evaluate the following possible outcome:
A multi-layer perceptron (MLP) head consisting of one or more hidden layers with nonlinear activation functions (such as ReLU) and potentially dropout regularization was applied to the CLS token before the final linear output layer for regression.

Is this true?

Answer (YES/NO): YES